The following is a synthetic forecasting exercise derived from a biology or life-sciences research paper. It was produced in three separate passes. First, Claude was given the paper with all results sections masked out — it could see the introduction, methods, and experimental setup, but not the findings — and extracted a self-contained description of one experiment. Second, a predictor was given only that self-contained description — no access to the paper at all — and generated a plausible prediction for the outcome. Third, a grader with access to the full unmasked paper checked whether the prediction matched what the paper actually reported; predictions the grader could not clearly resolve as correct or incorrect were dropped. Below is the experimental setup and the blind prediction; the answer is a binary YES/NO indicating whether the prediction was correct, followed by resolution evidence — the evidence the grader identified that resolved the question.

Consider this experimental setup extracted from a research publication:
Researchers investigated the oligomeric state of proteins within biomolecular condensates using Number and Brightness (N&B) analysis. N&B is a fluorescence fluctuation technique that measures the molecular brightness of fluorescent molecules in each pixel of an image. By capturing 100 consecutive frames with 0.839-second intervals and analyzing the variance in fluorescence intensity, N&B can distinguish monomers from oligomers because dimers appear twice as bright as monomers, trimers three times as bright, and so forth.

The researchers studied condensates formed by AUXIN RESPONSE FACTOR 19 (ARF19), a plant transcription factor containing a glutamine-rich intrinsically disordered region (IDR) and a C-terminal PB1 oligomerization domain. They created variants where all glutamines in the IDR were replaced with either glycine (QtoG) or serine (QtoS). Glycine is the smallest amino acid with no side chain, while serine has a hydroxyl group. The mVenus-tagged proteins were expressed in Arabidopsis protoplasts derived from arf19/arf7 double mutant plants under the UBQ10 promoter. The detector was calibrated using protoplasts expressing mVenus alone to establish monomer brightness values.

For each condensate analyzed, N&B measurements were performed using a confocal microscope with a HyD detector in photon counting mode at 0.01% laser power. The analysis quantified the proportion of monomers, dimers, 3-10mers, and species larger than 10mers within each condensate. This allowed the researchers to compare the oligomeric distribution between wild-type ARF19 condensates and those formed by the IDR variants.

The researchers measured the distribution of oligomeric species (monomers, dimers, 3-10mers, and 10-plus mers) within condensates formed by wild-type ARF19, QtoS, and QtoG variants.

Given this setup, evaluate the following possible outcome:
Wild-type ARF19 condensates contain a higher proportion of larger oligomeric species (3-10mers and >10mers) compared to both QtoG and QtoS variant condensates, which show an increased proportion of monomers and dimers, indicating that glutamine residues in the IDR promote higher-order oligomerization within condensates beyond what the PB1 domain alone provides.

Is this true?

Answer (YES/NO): NO